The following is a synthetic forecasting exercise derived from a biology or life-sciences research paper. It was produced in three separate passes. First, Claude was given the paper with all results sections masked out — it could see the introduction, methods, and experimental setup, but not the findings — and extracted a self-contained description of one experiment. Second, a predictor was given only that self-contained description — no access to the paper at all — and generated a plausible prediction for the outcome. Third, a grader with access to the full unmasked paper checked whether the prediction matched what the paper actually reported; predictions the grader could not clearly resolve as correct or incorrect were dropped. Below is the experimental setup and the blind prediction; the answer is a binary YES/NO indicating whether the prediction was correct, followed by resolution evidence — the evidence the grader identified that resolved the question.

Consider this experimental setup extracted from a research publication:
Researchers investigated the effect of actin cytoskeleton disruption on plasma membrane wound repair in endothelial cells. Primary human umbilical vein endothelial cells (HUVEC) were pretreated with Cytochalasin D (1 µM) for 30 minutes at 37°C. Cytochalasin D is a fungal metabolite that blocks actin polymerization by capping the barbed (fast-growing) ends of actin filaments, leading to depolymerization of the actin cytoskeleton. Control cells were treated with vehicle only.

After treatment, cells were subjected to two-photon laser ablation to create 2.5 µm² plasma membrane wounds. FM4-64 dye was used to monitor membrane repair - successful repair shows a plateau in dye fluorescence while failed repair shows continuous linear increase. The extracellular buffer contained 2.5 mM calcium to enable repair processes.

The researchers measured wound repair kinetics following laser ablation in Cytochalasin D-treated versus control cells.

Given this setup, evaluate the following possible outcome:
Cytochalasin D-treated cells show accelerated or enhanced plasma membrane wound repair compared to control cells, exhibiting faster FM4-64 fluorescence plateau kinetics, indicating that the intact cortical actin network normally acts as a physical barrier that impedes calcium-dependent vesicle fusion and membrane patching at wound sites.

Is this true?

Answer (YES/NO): NO